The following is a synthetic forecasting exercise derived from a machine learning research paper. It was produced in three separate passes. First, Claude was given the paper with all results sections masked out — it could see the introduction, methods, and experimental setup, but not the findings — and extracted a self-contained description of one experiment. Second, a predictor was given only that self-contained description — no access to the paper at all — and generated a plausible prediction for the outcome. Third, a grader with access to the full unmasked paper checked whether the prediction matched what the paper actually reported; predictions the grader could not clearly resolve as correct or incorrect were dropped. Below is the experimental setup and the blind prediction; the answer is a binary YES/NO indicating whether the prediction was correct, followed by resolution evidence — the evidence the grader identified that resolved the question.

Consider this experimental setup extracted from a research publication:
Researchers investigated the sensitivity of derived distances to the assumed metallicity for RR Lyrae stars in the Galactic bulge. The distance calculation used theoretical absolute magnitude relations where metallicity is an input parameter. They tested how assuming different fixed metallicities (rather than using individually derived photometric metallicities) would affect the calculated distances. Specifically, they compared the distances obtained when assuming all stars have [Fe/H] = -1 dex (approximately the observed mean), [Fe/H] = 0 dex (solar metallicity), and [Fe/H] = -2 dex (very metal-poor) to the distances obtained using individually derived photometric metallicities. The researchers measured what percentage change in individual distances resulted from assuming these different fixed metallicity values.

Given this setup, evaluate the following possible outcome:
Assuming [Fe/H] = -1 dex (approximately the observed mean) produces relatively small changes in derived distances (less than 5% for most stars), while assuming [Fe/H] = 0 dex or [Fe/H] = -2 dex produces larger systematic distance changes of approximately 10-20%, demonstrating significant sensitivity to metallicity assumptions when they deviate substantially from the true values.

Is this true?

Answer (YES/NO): NO